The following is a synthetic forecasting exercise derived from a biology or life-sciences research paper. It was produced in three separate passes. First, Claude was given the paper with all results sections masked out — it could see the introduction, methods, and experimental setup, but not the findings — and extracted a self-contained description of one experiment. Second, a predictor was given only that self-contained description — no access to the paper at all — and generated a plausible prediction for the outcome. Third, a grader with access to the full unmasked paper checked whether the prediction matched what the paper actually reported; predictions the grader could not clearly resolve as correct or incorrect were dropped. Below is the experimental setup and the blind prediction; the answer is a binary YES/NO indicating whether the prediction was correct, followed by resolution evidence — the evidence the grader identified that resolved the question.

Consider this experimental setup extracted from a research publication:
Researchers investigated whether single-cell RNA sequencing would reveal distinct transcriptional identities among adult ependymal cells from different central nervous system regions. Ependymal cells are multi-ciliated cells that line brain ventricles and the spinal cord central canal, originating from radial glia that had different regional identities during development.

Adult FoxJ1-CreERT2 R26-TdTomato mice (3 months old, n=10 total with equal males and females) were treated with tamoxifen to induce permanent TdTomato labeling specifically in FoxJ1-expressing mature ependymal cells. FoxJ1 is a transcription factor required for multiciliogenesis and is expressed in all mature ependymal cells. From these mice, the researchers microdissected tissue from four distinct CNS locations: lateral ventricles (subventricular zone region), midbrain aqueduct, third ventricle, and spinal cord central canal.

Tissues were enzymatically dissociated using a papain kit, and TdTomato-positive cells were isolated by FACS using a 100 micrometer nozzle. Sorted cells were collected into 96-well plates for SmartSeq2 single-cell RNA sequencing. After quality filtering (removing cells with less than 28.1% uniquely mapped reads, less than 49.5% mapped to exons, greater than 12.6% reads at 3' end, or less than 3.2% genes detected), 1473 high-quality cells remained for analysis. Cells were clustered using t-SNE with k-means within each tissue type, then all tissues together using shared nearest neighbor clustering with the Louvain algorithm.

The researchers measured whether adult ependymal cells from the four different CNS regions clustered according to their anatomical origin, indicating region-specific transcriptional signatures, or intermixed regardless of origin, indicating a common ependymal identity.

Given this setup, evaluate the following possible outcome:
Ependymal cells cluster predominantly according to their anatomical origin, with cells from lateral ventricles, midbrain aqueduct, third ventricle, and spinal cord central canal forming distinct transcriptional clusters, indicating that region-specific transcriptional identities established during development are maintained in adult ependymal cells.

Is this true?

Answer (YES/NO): NO